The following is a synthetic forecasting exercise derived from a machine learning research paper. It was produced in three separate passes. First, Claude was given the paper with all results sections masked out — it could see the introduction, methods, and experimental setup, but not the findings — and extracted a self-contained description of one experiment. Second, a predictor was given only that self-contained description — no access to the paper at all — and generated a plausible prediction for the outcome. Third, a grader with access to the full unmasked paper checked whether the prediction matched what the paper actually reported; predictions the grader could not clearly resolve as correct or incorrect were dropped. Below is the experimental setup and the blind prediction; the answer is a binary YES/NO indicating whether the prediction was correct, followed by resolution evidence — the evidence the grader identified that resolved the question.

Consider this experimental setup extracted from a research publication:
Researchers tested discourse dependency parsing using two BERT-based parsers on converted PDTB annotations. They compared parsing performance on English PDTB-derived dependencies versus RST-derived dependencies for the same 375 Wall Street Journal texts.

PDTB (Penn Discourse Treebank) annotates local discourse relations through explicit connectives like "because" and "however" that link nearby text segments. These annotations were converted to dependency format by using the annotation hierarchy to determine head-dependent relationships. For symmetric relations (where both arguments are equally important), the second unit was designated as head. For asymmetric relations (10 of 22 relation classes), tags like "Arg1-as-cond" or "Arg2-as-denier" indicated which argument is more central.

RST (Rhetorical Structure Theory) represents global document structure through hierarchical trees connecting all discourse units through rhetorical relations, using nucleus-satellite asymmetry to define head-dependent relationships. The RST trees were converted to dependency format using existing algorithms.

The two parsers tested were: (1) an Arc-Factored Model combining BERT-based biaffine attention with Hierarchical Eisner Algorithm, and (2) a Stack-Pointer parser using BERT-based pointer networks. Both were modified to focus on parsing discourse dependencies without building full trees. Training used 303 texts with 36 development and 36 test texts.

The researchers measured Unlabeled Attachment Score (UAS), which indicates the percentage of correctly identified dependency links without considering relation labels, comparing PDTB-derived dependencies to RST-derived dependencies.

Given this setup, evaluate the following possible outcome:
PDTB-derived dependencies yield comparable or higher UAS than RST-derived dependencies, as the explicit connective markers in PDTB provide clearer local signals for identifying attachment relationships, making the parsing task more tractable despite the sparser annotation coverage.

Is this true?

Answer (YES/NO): YES